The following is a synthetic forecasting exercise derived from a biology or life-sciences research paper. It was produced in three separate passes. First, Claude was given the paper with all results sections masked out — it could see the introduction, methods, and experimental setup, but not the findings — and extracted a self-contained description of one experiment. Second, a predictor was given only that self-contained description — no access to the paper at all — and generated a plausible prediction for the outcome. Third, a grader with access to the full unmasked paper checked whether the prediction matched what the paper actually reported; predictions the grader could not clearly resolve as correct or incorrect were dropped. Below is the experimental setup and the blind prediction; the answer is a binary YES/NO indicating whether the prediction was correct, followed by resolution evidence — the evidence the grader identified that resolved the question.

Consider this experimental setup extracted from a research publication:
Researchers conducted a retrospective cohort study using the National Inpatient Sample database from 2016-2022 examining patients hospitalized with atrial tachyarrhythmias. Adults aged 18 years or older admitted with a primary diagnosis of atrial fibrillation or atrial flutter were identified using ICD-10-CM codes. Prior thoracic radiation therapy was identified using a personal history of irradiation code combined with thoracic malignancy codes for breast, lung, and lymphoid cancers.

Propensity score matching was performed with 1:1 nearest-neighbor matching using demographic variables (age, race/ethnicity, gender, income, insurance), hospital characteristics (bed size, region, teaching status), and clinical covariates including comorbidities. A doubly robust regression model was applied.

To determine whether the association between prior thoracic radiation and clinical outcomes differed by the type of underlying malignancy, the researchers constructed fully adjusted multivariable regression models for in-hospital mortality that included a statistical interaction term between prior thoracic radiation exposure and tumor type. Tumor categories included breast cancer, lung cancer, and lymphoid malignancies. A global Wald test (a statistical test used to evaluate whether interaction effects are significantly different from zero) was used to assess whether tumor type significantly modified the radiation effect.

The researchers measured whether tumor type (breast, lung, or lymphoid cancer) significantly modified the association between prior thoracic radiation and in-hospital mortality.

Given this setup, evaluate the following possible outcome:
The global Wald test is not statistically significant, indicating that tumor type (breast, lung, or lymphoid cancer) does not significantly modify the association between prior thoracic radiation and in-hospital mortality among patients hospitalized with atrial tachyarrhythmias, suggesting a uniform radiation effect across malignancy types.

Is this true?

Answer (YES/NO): YES